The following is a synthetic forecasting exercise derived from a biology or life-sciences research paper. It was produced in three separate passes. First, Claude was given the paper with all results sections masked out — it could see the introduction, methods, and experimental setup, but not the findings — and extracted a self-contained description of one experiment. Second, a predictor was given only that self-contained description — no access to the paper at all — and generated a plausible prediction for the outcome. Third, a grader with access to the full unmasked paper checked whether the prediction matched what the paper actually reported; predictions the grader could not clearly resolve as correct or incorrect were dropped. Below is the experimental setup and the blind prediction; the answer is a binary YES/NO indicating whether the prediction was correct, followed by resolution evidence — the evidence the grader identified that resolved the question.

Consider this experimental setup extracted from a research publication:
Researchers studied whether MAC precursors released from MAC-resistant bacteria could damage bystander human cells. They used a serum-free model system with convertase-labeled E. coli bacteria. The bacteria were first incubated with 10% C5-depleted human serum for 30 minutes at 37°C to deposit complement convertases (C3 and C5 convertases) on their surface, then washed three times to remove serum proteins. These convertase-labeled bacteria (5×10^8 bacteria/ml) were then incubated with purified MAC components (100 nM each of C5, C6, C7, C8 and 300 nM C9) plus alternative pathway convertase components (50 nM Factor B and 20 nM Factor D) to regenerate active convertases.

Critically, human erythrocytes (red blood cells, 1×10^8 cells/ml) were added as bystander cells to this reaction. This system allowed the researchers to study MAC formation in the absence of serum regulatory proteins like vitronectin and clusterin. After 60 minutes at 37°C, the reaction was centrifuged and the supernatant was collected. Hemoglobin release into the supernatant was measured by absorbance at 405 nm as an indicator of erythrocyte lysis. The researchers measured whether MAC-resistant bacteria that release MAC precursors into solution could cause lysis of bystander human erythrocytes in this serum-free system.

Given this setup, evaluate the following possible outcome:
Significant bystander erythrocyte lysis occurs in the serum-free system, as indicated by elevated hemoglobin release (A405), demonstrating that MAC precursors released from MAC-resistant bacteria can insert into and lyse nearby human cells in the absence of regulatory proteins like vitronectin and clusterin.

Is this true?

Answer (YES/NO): YES